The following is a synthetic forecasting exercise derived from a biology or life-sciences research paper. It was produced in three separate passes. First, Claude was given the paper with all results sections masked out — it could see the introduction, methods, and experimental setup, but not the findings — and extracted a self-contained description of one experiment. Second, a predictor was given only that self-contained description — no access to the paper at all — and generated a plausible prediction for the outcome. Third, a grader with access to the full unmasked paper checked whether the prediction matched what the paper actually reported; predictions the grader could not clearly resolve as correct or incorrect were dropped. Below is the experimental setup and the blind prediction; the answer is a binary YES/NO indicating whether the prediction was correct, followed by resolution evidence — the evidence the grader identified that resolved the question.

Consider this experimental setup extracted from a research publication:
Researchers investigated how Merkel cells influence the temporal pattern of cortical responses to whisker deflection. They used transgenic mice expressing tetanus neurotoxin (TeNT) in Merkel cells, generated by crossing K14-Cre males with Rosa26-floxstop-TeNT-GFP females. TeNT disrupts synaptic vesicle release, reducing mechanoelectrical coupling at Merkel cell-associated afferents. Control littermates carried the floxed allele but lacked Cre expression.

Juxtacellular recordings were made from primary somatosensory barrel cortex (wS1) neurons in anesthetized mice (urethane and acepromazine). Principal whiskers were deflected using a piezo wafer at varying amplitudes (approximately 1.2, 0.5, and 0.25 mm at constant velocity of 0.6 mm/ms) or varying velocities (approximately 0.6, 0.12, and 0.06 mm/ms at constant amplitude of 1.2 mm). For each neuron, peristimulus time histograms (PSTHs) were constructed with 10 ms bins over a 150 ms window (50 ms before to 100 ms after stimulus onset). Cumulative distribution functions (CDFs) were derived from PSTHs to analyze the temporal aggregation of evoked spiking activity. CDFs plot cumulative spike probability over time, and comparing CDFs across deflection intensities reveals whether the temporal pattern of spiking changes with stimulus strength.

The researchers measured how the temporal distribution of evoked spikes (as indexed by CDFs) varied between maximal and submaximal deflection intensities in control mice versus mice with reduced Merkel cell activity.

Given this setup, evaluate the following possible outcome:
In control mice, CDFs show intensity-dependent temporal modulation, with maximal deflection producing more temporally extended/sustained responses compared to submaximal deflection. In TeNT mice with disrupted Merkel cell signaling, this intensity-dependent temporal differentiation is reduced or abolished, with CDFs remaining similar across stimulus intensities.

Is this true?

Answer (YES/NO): NO